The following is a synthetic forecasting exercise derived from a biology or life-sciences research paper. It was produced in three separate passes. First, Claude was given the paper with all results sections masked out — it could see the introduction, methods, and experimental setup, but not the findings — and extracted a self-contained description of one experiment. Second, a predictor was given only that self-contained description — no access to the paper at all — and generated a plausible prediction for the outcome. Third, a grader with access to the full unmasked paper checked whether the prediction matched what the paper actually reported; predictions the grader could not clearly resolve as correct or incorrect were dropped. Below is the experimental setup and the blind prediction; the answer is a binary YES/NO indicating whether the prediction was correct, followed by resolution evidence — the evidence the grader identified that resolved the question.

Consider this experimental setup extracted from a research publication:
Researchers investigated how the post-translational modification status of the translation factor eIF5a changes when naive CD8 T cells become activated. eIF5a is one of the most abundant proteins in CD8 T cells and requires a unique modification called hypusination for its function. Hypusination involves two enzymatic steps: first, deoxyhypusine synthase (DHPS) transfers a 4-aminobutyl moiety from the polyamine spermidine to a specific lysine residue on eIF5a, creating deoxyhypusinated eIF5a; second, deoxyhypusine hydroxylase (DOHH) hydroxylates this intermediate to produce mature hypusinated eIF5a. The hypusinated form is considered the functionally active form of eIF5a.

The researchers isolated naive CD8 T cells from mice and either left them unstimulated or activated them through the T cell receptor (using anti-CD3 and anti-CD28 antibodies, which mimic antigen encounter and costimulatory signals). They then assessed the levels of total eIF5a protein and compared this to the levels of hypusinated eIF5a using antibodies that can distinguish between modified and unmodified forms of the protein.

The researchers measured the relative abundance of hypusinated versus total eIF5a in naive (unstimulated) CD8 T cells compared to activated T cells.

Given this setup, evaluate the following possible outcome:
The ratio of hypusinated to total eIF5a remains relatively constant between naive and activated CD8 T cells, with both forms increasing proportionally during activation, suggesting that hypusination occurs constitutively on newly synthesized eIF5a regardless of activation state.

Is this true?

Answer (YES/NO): NO